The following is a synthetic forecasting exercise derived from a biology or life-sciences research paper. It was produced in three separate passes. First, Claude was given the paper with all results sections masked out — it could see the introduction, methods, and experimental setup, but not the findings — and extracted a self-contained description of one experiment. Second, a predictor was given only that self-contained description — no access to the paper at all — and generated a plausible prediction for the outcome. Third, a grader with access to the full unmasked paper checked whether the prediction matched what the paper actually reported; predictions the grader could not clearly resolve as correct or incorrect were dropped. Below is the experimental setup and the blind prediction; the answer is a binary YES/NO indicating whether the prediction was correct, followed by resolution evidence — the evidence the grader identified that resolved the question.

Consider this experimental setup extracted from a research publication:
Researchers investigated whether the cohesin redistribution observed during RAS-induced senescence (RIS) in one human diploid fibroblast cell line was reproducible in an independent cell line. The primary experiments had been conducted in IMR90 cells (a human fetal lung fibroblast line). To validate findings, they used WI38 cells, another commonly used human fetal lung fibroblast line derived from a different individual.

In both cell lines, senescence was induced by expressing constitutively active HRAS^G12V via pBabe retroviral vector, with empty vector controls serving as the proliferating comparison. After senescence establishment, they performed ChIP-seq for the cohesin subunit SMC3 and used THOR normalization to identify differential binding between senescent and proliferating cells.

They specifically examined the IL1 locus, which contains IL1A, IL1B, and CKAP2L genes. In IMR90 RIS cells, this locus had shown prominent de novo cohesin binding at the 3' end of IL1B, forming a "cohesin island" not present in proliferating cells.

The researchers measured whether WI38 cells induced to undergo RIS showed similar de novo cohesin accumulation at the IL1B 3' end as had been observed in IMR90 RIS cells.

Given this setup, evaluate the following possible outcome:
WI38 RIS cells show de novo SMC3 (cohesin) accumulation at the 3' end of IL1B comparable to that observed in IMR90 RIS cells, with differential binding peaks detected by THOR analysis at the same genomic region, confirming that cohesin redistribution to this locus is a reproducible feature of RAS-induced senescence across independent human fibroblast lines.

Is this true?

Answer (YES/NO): YES